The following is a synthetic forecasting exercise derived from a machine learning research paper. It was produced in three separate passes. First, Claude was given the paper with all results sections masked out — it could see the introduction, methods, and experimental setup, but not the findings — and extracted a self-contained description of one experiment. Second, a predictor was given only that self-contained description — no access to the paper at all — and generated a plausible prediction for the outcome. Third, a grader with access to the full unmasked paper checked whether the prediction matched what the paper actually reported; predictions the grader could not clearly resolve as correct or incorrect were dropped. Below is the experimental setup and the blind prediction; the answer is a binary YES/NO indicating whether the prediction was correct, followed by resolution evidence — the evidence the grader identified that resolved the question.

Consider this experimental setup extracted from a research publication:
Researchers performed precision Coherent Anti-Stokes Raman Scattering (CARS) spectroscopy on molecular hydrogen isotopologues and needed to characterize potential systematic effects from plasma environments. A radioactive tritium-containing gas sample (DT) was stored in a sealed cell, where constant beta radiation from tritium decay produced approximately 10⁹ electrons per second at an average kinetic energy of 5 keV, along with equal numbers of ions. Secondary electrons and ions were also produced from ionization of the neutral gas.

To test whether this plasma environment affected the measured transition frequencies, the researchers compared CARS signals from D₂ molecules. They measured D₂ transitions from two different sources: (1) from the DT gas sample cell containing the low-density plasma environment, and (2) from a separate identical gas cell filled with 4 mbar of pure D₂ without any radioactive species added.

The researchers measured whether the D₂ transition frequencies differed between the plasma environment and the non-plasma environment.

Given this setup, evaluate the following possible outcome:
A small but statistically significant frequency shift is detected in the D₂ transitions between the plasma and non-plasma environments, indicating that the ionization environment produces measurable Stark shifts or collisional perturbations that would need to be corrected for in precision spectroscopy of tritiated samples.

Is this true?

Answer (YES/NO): NO